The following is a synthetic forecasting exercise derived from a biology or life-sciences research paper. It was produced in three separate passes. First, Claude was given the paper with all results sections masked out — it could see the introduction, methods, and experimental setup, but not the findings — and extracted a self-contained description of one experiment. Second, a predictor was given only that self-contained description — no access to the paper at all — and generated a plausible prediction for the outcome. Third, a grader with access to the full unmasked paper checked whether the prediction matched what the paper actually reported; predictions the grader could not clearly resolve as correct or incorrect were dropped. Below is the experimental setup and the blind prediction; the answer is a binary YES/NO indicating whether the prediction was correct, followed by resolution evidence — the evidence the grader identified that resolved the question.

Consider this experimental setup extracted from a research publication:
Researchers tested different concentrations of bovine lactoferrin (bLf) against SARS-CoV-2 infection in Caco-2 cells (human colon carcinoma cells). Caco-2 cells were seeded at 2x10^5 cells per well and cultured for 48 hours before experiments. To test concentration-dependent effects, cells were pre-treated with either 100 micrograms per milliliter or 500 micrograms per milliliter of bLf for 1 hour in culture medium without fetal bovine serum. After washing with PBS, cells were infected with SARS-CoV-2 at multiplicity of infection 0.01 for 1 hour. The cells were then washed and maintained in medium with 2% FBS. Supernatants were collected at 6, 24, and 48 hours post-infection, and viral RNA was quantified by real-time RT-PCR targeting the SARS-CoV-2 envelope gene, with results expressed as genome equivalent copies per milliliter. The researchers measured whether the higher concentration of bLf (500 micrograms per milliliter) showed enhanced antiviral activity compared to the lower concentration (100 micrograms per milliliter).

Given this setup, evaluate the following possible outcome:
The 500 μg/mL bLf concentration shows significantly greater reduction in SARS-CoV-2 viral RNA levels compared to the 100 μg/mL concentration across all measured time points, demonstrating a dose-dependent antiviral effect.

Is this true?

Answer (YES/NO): NO